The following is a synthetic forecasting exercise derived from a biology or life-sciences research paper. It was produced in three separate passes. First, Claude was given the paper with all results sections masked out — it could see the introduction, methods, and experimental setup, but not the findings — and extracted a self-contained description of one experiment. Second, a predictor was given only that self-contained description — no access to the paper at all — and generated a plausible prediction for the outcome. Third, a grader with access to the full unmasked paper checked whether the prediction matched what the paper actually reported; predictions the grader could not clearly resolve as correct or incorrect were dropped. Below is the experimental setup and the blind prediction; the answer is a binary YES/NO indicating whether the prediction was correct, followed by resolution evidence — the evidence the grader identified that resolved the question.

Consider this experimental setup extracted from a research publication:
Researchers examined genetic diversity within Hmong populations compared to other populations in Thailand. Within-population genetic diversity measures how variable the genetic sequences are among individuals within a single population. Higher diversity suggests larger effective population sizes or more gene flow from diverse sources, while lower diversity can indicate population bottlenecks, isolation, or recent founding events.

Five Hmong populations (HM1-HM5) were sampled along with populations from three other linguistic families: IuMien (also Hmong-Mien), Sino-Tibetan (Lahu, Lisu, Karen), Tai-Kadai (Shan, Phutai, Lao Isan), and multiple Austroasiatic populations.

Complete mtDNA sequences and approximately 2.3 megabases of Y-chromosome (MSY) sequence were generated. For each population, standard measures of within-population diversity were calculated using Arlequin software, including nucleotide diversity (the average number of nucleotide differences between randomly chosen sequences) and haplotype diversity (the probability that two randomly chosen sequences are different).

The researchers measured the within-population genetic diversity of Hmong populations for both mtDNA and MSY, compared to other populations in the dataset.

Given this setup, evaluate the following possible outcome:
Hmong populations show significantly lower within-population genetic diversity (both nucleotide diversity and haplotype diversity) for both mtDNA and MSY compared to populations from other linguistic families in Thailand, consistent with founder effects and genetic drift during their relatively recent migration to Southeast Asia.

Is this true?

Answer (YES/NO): NO